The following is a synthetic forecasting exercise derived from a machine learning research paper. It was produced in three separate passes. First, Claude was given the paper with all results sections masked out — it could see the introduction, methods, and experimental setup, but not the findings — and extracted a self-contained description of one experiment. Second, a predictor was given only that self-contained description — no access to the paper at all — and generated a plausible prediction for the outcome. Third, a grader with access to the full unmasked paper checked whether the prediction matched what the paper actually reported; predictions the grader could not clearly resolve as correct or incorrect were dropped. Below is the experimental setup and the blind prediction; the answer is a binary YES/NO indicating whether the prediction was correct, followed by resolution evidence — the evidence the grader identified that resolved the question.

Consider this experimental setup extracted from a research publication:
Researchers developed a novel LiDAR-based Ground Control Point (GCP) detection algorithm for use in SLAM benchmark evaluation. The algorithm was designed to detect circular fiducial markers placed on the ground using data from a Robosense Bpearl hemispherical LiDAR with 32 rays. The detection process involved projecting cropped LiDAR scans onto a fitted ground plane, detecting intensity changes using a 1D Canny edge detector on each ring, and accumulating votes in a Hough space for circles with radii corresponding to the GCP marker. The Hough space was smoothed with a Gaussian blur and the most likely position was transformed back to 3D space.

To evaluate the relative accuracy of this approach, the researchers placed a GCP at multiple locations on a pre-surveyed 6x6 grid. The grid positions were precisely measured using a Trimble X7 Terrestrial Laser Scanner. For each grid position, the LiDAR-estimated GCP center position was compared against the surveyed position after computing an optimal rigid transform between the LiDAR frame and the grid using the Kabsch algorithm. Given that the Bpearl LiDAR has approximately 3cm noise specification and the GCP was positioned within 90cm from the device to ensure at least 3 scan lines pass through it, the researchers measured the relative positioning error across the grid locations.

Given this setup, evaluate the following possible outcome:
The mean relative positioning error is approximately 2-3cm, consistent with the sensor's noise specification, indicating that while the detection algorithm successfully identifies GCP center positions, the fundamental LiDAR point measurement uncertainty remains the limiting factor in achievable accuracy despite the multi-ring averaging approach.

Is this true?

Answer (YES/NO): NO